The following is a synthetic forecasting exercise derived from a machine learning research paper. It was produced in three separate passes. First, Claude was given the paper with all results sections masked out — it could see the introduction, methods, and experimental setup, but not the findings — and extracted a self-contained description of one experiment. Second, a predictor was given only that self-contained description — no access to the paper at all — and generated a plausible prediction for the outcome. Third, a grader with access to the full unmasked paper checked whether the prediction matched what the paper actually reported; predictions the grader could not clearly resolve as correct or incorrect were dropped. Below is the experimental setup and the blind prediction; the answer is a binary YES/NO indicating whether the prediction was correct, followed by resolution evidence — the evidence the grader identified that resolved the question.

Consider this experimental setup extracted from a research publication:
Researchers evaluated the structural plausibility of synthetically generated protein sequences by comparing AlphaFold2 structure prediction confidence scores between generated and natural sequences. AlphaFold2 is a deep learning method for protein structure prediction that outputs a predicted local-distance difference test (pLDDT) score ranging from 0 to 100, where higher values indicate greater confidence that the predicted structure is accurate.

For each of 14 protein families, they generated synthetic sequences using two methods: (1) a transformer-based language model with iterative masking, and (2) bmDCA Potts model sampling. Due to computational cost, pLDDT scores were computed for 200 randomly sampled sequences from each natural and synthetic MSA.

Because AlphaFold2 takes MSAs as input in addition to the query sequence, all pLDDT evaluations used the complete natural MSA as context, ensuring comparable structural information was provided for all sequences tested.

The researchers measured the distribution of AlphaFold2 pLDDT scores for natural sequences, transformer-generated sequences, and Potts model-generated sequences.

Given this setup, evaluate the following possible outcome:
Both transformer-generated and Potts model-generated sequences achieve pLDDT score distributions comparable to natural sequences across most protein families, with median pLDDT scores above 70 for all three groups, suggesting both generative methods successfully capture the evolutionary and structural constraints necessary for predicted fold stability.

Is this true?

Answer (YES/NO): NO